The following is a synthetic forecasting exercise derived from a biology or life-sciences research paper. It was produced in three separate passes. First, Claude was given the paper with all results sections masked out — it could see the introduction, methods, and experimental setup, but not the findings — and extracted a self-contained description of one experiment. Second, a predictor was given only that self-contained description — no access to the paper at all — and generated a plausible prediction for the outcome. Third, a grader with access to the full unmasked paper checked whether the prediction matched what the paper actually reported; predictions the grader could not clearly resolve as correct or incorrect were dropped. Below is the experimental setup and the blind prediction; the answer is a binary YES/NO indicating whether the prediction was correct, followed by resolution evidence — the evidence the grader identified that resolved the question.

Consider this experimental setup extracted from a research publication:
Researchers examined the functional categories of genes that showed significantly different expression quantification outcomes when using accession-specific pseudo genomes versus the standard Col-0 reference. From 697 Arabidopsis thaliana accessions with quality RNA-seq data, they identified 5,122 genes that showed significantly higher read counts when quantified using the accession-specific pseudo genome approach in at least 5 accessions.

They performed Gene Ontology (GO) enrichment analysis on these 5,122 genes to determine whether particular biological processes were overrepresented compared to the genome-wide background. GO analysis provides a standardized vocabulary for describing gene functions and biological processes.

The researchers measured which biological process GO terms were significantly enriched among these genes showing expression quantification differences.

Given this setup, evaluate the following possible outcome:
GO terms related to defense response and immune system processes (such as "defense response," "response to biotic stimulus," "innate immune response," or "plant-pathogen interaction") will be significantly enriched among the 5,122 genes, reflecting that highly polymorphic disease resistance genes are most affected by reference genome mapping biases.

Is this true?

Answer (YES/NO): YES